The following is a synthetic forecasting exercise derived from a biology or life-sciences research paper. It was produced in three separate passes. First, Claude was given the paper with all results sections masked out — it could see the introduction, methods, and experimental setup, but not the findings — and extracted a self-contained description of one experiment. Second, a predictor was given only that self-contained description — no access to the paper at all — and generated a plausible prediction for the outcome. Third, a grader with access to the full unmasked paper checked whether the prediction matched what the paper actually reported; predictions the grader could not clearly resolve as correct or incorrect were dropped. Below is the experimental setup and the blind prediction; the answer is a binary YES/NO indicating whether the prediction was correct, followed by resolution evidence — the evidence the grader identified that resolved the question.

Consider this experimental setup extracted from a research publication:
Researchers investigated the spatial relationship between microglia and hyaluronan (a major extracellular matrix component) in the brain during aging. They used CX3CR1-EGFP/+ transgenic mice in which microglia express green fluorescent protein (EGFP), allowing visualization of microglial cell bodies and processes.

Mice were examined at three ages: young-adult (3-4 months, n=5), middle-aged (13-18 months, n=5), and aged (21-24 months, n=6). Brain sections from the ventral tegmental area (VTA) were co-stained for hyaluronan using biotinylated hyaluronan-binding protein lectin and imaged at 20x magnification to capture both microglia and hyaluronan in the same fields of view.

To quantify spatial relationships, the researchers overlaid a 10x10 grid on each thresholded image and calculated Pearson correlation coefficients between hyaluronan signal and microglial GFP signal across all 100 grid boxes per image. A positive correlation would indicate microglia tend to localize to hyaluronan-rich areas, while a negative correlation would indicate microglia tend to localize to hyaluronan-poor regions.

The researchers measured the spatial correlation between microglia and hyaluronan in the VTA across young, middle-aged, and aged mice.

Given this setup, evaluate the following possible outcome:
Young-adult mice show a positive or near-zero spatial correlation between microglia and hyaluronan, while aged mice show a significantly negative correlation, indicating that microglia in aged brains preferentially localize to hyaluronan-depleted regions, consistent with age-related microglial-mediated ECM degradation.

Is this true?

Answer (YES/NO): NO